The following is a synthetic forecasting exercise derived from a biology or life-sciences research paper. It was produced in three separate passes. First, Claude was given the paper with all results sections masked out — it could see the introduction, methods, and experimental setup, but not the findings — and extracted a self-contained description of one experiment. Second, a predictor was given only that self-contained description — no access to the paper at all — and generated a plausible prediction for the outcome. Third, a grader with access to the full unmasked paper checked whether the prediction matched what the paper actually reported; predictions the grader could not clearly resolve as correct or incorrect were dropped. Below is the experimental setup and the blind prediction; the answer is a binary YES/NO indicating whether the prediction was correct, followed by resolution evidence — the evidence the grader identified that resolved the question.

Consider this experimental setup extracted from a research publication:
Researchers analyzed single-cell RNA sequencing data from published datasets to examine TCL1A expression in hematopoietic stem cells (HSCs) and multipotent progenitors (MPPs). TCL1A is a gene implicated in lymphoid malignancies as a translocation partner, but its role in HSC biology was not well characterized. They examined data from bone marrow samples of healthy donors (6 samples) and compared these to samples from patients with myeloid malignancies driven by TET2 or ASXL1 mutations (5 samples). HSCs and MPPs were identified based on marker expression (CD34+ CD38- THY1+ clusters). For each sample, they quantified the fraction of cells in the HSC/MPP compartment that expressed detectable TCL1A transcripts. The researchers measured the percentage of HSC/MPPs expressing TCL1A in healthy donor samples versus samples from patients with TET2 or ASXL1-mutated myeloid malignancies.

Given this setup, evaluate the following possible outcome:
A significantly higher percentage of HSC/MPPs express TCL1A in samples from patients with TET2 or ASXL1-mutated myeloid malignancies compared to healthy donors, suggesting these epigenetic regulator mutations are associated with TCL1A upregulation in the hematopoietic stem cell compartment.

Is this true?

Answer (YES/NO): YES